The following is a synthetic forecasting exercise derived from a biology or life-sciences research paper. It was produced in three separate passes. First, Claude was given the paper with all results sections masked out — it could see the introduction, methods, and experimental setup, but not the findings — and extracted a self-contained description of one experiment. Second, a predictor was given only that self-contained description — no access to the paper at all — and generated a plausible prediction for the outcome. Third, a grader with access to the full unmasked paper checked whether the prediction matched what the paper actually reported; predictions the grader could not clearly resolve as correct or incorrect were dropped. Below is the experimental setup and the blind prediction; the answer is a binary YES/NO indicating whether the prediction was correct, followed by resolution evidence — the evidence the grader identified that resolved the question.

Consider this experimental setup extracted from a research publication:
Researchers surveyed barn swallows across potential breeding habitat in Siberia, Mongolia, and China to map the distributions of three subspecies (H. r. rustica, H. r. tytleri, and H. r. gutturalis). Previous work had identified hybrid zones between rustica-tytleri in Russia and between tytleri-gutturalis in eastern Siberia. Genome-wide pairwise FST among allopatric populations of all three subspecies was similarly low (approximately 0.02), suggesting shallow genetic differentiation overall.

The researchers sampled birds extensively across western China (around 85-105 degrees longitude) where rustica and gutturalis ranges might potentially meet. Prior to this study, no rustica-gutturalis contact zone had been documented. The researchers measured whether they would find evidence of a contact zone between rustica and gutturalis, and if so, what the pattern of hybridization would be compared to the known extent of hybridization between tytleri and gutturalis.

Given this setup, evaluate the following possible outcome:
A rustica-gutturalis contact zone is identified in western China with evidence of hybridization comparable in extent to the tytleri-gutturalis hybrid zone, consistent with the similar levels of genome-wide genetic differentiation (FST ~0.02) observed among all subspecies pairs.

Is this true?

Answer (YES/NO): NO